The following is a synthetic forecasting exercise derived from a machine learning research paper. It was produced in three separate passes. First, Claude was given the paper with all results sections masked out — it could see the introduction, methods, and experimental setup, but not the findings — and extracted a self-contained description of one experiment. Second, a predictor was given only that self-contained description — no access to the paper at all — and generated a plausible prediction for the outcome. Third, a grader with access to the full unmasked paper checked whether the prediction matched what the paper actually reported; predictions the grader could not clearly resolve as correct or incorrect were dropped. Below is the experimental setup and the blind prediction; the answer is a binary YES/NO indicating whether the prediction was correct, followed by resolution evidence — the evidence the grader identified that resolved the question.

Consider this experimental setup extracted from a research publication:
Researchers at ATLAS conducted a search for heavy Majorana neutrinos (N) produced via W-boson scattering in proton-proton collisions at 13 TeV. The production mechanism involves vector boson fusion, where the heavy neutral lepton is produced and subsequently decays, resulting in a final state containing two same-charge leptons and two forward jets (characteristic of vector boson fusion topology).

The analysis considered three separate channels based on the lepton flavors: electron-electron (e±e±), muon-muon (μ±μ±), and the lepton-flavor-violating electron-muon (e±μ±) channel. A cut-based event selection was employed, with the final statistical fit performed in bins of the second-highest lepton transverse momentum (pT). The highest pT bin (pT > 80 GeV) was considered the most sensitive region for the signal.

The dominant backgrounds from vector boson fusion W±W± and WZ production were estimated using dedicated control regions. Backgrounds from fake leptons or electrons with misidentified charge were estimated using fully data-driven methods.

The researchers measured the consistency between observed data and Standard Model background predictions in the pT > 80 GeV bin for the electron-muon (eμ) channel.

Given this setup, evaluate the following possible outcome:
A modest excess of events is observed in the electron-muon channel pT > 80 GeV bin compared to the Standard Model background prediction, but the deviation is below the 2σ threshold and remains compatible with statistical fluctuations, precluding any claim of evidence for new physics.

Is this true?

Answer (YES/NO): NO